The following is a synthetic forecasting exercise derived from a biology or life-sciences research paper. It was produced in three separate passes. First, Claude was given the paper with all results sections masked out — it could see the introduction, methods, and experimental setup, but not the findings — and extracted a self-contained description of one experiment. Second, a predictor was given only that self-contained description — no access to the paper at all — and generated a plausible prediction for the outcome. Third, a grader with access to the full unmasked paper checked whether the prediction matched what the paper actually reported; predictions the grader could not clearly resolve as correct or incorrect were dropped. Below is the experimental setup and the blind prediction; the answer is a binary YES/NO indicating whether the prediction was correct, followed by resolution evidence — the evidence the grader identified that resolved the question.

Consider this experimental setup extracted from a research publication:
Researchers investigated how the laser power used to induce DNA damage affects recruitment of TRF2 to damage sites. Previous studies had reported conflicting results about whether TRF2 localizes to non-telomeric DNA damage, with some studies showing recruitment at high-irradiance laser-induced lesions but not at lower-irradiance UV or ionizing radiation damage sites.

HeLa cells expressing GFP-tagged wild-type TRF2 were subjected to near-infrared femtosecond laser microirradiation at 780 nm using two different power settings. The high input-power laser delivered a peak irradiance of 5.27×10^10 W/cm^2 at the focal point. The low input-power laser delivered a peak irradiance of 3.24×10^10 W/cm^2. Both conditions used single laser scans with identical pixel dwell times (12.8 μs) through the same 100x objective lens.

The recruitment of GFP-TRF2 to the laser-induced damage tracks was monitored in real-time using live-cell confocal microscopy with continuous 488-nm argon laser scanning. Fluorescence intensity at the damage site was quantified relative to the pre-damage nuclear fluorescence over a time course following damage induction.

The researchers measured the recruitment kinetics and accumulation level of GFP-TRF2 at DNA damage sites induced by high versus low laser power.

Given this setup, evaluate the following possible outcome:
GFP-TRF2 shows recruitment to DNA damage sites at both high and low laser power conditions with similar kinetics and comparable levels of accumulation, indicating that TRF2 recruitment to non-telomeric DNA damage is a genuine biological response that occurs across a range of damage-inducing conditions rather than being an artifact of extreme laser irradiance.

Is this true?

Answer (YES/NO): NO